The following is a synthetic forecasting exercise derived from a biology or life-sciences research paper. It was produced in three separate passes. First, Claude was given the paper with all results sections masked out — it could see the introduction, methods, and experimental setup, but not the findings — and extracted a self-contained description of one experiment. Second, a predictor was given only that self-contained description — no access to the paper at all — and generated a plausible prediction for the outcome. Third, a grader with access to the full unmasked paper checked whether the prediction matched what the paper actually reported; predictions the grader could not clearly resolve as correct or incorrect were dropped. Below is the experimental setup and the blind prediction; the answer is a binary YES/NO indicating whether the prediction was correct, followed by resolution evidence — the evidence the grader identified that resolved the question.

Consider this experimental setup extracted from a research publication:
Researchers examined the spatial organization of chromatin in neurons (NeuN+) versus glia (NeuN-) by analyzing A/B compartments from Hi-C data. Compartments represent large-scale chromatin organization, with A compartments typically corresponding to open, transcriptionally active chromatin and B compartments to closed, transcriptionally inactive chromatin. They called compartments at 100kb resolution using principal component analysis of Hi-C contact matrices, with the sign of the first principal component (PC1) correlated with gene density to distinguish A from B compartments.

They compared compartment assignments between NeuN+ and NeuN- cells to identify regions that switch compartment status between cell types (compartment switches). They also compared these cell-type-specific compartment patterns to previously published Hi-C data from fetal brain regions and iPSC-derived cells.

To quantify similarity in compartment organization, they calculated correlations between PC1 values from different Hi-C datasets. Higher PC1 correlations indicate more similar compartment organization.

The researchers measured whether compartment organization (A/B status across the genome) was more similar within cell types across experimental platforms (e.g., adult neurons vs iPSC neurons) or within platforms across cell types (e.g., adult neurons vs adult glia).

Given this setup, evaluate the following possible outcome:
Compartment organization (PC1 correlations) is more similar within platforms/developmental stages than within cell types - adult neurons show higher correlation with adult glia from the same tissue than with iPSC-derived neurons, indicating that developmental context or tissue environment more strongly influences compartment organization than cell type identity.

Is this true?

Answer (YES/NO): NO